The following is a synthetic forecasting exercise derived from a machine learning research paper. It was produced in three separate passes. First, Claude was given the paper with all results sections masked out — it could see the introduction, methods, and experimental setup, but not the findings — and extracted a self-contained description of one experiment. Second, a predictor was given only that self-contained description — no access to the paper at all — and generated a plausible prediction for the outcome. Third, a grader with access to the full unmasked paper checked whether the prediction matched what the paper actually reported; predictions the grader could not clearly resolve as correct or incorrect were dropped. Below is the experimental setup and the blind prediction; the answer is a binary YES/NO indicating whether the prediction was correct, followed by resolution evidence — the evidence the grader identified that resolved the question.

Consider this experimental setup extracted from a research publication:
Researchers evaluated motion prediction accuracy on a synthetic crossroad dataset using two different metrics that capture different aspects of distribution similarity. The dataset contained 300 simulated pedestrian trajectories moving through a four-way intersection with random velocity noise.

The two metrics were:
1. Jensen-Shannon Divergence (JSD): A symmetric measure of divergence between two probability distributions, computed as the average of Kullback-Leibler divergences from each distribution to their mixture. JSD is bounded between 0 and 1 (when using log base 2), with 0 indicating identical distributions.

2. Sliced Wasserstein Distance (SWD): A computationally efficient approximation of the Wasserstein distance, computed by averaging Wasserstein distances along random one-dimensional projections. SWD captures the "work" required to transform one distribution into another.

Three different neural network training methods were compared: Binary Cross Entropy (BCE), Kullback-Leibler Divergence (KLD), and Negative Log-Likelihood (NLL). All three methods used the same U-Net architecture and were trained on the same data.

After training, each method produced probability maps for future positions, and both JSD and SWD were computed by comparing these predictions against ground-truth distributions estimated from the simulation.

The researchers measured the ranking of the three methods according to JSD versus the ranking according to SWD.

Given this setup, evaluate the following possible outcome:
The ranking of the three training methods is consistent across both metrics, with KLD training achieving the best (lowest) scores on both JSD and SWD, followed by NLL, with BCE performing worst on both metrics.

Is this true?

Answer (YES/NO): NO